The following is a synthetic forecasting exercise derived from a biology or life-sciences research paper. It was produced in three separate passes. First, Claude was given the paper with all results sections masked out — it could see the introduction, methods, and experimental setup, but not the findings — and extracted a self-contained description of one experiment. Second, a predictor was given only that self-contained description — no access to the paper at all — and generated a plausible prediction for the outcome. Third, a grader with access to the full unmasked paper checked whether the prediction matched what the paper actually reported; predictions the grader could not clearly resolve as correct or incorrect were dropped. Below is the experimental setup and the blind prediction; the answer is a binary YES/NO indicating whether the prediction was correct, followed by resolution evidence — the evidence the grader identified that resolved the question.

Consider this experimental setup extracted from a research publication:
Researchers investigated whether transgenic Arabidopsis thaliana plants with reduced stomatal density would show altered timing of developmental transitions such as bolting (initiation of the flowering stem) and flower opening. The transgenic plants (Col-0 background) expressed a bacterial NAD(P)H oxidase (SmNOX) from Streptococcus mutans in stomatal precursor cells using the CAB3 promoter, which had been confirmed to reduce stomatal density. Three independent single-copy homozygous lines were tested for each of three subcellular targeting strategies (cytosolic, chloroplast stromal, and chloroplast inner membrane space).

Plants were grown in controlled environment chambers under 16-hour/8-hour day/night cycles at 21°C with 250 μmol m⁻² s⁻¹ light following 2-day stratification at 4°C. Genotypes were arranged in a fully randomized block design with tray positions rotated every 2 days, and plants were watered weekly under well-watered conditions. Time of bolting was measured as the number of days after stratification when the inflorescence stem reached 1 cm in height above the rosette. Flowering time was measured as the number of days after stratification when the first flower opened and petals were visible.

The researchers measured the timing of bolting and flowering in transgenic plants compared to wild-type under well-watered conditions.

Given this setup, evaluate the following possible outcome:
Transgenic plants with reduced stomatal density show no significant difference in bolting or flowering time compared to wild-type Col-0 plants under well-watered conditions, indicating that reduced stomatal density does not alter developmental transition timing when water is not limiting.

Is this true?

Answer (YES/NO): YES